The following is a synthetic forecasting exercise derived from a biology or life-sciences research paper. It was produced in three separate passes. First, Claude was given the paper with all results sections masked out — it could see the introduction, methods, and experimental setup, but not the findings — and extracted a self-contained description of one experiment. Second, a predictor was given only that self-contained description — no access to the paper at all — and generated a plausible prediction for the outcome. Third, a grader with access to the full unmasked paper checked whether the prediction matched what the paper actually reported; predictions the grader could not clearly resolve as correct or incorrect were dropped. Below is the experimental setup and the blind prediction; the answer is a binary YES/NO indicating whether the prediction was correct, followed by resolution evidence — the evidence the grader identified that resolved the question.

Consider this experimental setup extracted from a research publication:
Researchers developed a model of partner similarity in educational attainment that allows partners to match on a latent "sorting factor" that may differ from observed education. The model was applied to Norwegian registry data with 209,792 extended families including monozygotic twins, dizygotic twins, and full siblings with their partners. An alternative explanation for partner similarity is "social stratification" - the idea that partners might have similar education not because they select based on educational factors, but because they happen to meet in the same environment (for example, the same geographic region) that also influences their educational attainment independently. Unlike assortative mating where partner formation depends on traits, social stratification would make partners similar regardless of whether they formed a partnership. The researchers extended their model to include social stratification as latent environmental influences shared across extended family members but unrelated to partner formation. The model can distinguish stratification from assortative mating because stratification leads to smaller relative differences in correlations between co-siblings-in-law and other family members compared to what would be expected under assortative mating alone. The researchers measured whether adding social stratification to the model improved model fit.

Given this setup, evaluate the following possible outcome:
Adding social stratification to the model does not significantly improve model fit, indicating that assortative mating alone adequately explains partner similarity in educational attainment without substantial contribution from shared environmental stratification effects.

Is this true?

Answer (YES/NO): YES